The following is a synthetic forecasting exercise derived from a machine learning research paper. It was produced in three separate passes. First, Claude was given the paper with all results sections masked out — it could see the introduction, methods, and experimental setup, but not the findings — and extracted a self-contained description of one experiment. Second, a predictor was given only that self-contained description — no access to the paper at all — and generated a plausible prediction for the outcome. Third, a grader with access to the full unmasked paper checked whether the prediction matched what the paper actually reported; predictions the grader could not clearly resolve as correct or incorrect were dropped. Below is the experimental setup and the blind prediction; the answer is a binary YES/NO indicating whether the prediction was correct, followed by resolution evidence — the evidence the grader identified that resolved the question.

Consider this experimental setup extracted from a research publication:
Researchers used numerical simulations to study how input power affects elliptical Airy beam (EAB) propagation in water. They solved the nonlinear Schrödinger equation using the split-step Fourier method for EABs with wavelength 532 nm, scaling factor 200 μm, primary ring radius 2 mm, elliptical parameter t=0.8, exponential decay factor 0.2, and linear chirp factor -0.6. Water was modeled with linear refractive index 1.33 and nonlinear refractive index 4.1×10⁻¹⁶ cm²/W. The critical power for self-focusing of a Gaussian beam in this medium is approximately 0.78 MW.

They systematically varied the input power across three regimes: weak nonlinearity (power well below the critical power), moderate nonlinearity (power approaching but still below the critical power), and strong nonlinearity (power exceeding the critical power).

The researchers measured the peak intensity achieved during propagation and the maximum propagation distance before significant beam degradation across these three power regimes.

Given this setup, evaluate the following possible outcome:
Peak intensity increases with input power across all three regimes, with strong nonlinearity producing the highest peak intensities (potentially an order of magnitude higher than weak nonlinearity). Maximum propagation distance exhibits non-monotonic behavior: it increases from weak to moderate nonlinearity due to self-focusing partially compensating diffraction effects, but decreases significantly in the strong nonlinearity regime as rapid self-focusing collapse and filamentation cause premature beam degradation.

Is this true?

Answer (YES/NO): NO